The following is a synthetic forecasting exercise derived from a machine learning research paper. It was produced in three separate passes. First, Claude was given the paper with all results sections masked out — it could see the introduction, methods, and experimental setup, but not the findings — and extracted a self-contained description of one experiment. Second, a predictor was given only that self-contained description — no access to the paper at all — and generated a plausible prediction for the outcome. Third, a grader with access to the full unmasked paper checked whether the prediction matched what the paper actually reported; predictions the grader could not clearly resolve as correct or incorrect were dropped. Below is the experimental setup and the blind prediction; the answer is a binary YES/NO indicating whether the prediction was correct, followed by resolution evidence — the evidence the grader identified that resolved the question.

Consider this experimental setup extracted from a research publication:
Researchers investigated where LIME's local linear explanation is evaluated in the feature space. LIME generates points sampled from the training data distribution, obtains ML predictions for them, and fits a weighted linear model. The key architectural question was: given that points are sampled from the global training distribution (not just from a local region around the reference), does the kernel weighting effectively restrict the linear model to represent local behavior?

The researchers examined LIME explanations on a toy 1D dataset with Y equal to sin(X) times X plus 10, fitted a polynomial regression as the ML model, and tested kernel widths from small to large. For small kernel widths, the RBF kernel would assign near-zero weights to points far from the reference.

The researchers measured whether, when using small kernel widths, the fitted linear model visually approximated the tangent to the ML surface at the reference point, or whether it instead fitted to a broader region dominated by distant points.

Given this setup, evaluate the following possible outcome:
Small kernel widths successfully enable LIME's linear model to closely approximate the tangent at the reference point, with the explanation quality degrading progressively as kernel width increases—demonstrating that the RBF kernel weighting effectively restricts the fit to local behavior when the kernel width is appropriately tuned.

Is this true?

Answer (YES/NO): YES